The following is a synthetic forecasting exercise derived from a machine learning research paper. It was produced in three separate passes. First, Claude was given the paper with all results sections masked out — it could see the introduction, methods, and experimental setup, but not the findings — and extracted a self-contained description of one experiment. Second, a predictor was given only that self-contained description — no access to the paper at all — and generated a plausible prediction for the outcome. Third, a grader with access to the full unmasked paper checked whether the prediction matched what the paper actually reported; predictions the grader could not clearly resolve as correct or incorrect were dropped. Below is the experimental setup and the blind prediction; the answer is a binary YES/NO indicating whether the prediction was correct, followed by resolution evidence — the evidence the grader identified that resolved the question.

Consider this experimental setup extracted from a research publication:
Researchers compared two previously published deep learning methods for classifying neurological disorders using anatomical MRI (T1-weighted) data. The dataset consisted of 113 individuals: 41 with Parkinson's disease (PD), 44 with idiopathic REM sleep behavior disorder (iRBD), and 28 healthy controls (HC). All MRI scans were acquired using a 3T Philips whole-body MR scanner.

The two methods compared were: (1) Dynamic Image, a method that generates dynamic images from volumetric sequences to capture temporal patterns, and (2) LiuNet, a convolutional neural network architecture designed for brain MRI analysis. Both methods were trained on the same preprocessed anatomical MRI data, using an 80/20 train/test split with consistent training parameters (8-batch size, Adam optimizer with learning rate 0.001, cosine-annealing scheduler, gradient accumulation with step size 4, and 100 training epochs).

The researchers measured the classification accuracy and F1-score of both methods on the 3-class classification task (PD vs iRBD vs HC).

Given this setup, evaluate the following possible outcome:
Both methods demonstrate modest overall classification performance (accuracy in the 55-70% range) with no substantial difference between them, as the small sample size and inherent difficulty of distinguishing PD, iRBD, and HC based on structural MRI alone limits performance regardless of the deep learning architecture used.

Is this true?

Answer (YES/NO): YES